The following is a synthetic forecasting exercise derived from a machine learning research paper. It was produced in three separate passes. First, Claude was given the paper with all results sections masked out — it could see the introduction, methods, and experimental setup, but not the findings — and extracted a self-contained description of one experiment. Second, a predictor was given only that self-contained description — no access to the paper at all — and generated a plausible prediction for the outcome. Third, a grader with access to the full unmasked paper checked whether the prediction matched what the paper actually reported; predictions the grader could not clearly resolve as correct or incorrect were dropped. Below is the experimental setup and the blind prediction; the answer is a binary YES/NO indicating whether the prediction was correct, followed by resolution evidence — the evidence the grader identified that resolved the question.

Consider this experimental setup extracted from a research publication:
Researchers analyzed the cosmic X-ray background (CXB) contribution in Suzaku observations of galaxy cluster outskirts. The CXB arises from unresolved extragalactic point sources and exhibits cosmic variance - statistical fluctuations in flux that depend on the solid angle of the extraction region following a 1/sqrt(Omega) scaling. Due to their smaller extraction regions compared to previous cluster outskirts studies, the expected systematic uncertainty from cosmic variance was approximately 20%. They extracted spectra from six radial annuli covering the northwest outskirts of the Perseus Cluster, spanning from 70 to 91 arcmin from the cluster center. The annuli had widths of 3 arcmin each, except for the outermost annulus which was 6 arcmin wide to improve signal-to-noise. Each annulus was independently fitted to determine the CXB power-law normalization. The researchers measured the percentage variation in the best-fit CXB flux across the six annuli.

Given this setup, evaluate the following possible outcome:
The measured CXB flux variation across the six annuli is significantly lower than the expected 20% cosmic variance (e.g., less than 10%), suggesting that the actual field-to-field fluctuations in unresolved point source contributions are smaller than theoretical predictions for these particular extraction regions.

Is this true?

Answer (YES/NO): YES